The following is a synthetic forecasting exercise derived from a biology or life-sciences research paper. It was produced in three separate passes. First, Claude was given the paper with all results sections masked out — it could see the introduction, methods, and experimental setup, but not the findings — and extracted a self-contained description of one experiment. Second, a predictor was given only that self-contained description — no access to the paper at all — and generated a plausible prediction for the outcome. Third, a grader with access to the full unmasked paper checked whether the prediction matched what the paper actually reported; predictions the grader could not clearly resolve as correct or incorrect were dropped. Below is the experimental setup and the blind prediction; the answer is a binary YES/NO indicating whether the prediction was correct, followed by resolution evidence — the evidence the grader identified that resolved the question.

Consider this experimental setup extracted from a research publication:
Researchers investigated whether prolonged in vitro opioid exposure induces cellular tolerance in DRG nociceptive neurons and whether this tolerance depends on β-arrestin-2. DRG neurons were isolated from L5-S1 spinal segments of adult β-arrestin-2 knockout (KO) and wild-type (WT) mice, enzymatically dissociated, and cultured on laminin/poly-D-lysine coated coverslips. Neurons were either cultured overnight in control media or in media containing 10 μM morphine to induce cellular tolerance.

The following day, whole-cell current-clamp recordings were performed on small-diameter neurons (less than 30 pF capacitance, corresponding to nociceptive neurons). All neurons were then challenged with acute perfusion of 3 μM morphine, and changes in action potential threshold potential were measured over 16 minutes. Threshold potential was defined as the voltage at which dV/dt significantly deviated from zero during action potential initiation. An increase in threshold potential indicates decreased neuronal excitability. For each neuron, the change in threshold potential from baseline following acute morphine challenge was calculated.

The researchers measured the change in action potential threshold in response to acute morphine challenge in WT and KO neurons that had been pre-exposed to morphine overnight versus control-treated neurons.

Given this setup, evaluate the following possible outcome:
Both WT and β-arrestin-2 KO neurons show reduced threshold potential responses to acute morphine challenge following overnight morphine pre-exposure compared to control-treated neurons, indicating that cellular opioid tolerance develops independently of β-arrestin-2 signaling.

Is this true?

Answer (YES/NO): NO